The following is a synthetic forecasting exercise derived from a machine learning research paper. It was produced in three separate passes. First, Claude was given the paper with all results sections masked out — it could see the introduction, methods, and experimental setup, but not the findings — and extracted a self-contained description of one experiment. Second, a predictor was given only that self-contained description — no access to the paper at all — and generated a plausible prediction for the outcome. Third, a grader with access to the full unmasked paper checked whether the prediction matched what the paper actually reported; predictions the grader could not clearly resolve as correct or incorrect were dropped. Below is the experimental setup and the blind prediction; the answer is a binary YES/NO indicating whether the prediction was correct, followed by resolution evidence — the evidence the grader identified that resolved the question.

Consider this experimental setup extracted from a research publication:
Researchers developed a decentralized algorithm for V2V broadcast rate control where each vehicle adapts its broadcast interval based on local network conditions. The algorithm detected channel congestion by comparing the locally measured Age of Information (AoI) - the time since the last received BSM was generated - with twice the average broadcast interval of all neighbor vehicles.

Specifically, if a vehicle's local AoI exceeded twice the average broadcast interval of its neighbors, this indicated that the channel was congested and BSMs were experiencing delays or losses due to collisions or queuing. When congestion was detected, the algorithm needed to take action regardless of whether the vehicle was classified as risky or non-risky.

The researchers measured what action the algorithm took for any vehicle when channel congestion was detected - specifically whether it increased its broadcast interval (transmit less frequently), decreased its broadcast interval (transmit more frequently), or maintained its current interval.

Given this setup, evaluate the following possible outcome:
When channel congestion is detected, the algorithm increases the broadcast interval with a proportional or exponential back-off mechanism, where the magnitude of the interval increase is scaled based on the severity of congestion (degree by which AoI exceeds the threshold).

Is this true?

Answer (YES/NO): NO